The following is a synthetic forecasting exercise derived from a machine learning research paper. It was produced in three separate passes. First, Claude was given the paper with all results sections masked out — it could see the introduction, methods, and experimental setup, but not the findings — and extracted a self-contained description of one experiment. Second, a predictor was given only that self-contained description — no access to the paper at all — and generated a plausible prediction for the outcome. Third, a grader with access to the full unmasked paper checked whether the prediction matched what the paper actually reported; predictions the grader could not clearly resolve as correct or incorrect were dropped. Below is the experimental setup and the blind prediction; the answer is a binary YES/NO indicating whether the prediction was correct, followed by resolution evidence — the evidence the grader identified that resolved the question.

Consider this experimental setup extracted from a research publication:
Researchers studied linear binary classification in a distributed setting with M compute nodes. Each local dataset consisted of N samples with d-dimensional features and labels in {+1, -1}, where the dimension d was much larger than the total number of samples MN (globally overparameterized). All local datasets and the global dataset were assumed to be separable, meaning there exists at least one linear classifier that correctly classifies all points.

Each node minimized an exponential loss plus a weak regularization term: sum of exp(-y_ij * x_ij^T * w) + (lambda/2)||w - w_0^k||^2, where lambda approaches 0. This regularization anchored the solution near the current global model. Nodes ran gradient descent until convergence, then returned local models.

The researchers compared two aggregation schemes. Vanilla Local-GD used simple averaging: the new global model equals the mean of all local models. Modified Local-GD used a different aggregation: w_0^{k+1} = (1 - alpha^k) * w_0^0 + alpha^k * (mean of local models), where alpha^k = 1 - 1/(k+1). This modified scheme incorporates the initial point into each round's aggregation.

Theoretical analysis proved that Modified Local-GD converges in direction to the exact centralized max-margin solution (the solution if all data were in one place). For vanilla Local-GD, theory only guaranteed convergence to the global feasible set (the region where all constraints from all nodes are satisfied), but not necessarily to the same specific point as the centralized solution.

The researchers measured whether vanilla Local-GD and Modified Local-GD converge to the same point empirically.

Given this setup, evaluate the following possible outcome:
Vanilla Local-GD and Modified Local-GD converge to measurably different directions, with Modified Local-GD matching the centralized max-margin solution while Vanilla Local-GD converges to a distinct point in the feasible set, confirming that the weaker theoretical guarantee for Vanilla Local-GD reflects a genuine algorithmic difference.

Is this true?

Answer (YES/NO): NO